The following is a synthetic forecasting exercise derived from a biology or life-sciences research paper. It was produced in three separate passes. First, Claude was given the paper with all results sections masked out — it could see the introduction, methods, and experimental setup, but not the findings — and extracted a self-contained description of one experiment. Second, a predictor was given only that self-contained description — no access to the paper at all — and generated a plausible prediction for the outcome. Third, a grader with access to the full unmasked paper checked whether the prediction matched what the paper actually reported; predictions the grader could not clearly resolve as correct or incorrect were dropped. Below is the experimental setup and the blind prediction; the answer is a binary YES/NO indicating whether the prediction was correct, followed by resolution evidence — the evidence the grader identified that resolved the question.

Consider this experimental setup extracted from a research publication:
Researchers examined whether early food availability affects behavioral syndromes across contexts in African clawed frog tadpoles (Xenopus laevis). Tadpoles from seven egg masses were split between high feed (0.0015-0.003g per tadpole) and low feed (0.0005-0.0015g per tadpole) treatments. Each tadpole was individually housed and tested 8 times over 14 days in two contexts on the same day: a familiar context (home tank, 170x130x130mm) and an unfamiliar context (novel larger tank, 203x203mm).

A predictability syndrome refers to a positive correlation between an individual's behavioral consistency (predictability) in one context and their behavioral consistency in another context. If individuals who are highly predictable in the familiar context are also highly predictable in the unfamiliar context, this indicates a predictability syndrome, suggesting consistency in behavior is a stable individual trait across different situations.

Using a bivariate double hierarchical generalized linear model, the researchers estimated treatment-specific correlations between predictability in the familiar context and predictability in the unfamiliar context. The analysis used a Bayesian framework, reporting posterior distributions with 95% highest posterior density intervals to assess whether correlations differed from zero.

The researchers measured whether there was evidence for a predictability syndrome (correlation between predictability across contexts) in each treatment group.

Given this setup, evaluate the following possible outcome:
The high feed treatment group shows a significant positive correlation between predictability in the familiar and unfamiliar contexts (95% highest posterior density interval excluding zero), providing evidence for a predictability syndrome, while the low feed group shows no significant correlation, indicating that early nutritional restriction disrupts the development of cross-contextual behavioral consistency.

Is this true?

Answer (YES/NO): YES